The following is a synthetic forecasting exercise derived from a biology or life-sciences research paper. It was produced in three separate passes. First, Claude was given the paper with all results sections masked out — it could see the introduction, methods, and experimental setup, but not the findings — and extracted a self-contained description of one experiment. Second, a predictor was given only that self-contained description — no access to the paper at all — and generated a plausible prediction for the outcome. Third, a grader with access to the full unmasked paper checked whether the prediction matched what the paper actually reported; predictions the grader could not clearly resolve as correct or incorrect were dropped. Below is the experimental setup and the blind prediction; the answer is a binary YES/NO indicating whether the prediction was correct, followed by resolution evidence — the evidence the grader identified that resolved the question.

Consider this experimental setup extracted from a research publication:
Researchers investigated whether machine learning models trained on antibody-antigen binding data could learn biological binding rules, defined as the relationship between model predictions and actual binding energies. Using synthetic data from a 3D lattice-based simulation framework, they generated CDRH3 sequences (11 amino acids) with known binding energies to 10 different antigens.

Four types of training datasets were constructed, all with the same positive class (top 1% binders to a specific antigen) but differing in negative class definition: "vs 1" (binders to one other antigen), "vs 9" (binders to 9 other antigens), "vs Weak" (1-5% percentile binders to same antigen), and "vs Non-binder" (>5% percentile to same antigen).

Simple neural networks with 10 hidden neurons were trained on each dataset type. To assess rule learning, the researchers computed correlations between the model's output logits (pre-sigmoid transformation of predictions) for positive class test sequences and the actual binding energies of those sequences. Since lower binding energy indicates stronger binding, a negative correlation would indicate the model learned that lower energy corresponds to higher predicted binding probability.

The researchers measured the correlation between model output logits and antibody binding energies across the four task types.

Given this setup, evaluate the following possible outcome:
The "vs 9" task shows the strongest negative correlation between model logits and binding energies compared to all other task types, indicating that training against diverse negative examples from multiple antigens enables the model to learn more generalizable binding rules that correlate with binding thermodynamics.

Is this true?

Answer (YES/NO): NO